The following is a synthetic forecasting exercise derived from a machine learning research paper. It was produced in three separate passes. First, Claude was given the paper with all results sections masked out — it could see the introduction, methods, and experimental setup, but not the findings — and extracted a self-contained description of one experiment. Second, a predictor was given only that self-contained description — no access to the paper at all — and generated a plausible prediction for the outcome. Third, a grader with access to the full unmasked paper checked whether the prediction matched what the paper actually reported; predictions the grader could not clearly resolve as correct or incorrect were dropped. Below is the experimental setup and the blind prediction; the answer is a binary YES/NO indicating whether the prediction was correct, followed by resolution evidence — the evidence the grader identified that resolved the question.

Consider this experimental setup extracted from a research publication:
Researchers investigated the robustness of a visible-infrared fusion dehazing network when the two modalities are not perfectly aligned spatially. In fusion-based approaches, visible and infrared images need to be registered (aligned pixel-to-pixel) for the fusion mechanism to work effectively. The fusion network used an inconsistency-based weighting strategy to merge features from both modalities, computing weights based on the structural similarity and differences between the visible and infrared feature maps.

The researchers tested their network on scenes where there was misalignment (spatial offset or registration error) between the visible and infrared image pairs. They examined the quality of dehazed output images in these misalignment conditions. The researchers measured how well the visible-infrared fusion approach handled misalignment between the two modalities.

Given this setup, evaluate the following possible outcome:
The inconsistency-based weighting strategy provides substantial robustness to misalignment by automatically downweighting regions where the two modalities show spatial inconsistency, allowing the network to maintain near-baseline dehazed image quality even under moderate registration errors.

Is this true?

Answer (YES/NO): NO